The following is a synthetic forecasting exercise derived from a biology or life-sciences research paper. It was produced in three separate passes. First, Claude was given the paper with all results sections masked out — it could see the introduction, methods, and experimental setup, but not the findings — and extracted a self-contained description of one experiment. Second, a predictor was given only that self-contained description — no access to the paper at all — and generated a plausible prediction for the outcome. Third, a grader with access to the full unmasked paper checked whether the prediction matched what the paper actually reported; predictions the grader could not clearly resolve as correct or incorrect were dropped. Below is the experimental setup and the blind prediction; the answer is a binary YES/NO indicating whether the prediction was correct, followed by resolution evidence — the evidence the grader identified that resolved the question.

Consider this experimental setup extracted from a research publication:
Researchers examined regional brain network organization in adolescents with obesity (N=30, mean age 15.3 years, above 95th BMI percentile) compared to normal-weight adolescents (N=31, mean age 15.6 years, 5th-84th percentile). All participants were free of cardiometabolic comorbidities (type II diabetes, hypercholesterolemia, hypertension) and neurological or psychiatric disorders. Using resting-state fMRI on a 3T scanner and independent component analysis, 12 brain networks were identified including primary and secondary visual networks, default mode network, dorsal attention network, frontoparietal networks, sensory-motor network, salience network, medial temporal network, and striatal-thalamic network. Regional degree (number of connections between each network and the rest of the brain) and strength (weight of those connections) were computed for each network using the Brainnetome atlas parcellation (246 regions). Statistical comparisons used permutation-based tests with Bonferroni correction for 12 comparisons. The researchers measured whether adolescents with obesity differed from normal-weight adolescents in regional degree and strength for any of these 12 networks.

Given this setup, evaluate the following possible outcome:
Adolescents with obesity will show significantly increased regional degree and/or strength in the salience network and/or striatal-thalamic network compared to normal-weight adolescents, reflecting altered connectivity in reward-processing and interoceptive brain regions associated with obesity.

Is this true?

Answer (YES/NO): NO